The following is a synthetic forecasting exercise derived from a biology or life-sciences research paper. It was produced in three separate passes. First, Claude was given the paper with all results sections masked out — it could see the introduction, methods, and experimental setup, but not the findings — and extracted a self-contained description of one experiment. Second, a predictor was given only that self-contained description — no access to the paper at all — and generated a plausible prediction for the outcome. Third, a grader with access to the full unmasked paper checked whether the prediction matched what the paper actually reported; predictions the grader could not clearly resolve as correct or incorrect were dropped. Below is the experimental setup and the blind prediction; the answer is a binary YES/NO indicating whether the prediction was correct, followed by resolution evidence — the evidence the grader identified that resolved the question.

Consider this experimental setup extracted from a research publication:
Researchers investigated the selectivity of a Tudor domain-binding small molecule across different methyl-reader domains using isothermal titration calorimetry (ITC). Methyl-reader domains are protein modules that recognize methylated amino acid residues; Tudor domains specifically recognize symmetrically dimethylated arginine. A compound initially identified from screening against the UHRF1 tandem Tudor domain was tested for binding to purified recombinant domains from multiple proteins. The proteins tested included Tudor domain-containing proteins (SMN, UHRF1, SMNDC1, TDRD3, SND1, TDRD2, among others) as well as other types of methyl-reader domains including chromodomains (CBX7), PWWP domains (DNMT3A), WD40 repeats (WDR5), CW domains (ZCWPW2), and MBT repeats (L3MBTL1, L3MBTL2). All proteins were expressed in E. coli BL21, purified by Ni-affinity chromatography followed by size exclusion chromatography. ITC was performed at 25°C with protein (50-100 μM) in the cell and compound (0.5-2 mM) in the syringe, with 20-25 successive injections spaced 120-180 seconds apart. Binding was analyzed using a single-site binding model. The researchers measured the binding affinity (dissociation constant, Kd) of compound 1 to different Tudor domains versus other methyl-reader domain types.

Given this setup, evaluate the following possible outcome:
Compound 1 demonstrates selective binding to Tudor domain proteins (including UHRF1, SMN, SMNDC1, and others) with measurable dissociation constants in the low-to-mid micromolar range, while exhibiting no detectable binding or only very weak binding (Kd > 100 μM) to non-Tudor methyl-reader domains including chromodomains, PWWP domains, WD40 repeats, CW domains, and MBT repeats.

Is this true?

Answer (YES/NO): YES